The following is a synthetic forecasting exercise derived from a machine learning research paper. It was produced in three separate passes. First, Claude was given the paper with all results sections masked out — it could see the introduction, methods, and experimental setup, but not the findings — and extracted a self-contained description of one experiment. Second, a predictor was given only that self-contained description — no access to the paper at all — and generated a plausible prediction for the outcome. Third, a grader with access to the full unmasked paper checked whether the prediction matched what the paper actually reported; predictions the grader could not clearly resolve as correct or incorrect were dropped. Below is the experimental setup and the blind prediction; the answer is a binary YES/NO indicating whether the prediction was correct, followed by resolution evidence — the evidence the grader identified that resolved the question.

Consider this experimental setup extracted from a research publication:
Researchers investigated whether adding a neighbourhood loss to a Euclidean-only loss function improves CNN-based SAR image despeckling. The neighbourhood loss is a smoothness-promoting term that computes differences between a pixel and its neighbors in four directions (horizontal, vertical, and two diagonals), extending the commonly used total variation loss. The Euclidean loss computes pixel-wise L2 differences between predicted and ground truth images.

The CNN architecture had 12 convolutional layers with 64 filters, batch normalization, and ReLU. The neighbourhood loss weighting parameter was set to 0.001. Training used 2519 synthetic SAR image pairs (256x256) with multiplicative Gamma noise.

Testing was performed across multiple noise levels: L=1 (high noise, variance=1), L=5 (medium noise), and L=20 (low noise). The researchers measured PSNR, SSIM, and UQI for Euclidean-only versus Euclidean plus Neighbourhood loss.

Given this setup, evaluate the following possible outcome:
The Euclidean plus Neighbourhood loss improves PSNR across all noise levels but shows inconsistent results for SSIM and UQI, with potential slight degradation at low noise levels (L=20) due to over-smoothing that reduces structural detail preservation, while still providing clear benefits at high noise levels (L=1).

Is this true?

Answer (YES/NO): NO